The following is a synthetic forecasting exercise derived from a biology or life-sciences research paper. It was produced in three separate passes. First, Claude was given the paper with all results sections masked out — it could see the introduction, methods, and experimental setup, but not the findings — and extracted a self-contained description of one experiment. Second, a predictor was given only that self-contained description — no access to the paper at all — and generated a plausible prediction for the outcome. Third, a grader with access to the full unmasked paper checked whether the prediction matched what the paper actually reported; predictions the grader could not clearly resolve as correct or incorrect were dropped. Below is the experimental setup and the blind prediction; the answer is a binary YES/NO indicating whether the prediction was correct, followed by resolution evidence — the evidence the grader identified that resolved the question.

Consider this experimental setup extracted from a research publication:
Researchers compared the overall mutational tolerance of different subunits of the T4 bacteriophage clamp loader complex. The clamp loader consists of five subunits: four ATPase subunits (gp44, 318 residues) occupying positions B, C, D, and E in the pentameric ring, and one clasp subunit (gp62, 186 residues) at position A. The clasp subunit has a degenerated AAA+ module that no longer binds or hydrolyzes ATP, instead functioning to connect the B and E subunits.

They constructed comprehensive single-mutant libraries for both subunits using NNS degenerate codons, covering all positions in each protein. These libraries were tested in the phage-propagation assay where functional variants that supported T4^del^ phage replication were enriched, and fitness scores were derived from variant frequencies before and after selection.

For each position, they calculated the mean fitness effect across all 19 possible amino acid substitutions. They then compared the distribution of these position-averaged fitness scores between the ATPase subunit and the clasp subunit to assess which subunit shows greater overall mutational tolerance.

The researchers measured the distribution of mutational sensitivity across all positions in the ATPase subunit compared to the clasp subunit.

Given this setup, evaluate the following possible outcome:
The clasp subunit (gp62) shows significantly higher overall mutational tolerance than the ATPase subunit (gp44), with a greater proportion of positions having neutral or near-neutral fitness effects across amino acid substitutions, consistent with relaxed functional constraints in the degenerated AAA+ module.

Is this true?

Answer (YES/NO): YES